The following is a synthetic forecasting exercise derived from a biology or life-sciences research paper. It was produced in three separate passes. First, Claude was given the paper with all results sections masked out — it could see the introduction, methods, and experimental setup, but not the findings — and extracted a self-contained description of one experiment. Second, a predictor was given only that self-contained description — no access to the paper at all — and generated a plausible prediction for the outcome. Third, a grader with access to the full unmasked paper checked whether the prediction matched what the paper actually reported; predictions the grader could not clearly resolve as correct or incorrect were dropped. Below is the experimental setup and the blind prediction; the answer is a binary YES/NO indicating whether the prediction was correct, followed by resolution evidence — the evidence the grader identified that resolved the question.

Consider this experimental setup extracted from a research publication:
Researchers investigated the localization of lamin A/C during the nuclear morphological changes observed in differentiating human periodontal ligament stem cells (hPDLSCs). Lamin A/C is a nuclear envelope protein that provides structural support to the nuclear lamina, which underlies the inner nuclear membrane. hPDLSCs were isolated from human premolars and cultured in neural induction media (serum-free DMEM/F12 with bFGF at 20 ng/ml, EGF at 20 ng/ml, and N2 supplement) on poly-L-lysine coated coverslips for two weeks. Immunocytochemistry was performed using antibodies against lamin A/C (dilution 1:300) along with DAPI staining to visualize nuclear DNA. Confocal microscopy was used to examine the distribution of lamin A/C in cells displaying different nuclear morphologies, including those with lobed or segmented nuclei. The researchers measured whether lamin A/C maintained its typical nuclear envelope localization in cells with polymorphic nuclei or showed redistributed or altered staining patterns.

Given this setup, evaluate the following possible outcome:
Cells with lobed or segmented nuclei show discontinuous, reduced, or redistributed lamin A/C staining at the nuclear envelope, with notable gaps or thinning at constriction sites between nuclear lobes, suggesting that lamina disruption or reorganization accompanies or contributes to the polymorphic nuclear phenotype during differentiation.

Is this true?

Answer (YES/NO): NO